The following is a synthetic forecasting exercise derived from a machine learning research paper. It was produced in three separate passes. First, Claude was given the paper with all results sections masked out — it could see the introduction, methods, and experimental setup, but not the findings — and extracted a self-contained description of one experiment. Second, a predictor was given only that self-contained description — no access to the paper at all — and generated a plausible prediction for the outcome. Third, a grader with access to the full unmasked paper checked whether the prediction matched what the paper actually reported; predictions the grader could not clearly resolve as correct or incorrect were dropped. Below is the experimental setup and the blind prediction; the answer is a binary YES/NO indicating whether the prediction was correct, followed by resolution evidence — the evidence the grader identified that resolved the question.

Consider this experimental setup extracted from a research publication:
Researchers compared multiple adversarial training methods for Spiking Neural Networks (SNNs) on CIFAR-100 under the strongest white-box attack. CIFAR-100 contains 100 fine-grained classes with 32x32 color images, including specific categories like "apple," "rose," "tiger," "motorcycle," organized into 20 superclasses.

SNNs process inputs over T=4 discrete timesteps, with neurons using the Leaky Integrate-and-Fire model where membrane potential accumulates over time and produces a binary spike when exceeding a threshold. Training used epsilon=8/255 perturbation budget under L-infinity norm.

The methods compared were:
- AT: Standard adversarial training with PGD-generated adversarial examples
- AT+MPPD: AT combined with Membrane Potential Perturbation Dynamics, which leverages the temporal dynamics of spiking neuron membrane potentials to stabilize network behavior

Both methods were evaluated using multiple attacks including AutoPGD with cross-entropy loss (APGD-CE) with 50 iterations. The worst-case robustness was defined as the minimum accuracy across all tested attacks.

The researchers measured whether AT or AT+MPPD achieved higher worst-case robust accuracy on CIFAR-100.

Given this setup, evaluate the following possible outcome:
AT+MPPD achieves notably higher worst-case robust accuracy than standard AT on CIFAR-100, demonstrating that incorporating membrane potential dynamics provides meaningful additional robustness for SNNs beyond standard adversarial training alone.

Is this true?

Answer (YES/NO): NO